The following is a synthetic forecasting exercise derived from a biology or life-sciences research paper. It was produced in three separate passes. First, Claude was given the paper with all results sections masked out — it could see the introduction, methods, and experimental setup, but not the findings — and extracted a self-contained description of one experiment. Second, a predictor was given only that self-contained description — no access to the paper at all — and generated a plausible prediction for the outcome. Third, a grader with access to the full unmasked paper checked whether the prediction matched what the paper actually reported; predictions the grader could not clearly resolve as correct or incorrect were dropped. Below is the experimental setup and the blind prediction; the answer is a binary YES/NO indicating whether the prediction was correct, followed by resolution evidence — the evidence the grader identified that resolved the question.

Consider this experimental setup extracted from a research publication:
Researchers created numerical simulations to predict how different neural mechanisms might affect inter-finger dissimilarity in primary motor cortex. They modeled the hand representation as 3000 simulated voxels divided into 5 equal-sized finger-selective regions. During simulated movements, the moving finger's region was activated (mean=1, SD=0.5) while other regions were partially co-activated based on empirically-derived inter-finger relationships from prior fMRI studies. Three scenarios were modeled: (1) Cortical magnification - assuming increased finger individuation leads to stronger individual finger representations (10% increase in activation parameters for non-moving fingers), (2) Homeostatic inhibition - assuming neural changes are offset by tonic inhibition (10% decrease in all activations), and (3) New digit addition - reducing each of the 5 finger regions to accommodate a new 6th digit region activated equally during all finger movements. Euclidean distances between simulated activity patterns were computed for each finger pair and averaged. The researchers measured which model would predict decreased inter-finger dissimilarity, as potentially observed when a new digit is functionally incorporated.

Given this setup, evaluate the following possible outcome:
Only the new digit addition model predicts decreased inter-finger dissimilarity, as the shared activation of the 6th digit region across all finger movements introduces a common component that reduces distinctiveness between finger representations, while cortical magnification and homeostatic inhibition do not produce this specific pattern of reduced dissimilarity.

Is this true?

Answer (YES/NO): NO